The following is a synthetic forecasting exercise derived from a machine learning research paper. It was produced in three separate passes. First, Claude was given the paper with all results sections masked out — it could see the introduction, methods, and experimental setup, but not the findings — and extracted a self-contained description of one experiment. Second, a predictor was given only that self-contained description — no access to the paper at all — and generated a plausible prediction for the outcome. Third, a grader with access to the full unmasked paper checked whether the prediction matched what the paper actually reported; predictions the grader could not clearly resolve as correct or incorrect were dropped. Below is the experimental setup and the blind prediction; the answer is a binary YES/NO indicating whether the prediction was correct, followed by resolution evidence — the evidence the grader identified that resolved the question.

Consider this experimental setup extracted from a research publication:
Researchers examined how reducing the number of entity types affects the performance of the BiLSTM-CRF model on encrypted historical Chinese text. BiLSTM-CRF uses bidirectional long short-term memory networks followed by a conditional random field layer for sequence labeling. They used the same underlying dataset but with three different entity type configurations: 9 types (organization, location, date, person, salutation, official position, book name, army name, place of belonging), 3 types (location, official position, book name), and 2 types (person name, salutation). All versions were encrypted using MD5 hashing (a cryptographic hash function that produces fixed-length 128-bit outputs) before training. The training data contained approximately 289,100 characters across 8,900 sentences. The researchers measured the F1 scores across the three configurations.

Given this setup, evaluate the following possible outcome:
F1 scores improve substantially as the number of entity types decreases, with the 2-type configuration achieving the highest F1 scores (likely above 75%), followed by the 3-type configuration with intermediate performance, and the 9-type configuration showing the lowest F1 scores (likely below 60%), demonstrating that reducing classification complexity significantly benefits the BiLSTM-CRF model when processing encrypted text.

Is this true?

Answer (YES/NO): NO